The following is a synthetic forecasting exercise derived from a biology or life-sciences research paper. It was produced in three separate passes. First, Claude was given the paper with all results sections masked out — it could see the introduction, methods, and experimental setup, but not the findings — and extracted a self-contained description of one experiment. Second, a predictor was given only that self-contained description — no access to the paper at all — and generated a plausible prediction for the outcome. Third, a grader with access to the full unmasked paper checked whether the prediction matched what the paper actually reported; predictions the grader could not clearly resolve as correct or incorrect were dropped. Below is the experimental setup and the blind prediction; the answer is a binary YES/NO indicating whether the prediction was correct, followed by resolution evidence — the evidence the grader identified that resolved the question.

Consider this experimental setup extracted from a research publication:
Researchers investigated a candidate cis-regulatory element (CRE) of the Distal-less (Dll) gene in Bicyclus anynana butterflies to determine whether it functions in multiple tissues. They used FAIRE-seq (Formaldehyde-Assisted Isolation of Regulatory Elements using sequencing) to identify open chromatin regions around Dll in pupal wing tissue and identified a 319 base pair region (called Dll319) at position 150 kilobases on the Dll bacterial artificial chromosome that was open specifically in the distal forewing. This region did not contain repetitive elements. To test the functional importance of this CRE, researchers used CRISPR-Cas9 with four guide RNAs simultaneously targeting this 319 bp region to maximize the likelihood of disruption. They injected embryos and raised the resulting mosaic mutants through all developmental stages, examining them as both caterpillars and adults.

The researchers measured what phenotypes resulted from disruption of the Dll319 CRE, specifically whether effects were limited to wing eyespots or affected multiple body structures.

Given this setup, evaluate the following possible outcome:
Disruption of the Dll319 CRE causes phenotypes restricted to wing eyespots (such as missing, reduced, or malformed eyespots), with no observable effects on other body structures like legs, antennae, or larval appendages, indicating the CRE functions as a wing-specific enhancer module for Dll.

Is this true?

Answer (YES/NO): NO